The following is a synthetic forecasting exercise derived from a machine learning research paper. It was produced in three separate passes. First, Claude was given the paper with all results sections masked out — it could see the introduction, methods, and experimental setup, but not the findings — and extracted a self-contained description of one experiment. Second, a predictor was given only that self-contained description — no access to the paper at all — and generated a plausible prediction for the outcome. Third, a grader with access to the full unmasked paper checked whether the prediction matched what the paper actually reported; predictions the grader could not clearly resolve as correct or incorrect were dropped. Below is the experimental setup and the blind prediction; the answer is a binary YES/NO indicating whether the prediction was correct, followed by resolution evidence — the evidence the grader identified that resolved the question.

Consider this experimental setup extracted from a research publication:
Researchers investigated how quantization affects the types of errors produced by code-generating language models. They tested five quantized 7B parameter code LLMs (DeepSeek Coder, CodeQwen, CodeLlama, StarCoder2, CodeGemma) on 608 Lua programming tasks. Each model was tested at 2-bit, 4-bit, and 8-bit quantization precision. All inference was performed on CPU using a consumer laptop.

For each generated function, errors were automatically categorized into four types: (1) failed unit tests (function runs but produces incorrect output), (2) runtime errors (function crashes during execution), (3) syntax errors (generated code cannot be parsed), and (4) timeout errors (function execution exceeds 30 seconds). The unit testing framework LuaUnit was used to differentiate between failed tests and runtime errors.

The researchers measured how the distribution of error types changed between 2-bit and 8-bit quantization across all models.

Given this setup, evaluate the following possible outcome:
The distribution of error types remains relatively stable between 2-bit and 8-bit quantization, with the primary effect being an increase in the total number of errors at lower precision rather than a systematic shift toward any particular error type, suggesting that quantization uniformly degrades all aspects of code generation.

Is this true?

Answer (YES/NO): NO